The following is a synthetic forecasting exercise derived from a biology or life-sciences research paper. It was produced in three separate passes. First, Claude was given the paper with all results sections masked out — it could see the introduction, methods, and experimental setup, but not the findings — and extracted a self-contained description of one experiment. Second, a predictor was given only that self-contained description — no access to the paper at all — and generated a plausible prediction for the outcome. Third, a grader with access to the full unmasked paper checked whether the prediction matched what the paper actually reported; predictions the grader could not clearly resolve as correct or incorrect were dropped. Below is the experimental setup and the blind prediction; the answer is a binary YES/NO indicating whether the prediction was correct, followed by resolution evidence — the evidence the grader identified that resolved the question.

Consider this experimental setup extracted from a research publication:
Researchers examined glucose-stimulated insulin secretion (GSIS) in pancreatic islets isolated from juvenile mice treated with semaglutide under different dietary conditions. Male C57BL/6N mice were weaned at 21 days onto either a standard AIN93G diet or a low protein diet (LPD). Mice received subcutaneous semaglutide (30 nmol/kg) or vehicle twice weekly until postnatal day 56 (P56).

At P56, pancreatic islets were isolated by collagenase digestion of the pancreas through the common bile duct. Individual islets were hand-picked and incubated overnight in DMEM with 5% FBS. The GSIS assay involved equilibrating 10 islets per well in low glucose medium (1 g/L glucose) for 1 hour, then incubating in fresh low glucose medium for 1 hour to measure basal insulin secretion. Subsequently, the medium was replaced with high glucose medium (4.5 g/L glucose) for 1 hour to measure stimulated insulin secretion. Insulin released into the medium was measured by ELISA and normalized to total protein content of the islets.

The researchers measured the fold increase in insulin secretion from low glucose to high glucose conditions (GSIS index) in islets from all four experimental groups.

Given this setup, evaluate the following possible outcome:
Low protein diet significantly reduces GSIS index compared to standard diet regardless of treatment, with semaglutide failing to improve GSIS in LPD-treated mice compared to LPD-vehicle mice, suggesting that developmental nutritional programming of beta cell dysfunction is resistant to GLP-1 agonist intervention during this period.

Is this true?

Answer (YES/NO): NO